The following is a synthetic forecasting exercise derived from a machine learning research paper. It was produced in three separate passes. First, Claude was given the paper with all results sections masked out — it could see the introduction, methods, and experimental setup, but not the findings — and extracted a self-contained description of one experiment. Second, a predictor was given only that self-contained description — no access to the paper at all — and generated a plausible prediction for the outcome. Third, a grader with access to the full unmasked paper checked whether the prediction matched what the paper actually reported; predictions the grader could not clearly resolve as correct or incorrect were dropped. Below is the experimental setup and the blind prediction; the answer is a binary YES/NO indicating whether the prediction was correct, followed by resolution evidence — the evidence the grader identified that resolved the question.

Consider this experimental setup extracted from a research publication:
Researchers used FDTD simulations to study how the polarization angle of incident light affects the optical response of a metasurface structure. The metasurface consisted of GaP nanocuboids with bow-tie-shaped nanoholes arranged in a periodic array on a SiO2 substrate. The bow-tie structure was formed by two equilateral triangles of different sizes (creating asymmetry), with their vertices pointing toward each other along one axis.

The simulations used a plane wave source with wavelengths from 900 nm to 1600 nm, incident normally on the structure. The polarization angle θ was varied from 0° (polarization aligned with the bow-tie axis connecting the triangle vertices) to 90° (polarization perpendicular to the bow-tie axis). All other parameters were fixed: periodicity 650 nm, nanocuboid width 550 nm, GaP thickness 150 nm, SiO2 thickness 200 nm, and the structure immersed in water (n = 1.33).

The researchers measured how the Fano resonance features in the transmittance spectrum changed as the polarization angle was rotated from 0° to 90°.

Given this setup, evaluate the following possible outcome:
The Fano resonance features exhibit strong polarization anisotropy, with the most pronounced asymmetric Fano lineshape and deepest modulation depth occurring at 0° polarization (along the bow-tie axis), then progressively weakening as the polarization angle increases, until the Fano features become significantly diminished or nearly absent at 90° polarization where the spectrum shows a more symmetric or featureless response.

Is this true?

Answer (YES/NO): NO